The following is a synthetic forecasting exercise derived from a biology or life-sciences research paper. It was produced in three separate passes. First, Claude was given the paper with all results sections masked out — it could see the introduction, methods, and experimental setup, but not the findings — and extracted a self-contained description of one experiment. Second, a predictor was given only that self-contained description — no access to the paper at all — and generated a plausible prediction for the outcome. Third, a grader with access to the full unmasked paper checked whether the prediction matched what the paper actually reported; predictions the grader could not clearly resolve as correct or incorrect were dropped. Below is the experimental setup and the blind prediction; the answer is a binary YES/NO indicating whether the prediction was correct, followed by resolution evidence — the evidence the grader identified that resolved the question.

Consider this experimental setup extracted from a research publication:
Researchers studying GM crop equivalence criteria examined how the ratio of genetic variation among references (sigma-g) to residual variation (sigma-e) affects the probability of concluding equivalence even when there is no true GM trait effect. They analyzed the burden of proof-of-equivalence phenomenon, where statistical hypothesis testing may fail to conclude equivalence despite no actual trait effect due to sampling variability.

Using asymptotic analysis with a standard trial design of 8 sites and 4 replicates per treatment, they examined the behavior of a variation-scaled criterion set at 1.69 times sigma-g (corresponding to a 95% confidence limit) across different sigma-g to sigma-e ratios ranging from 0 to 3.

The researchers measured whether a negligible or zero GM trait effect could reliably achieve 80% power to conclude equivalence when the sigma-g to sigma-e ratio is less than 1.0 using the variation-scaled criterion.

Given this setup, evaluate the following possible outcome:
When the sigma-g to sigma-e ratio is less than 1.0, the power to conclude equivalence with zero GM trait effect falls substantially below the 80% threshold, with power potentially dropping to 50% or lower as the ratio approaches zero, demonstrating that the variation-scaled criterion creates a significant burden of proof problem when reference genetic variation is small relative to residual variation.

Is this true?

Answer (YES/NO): YES